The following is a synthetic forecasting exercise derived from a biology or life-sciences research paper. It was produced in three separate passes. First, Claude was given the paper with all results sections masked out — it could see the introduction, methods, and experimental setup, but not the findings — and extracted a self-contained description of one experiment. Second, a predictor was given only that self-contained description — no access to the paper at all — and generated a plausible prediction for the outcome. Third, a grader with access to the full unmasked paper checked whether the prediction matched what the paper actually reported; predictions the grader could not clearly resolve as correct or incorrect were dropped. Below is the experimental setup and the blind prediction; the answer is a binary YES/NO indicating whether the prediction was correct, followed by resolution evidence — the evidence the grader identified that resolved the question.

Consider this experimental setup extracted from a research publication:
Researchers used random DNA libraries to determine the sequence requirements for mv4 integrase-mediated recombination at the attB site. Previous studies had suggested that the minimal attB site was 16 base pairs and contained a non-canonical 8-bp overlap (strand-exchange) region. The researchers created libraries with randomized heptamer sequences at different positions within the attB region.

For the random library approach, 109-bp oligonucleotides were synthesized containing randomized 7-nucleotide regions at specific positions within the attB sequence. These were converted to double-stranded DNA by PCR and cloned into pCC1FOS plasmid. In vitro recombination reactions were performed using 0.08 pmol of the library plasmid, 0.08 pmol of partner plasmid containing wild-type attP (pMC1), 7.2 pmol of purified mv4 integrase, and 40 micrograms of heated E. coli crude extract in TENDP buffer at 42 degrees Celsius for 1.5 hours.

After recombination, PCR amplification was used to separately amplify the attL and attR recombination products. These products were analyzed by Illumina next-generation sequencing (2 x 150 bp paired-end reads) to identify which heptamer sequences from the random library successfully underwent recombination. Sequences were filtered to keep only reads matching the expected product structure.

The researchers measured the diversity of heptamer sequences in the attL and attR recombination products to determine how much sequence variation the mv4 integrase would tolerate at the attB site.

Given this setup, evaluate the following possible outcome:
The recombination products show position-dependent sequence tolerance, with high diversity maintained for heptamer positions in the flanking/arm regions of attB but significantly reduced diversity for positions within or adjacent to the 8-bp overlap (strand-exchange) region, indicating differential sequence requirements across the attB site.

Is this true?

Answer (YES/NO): NO